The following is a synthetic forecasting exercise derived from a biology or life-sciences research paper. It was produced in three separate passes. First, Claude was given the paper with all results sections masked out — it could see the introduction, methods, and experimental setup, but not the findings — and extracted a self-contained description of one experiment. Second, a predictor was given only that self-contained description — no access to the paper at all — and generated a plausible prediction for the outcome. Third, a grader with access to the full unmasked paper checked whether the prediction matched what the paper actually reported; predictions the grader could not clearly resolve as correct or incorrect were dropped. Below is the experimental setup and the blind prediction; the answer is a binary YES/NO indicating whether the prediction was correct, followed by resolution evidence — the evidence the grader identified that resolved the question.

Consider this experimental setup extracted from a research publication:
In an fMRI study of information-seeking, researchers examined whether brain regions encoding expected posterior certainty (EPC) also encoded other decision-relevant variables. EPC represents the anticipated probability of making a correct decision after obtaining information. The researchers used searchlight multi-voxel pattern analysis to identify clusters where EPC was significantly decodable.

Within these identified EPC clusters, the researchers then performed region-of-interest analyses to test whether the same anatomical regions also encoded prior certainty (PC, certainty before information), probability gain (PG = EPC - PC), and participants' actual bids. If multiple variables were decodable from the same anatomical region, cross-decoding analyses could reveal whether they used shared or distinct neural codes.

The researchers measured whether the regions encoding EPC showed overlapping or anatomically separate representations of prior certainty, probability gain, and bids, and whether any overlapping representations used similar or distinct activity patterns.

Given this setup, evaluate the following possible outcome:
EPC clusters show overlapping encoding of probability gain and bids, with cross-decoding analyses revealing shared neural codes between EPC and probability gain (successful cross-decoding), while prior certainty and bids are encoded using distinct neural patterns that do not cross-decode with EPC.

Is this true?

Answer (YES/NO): NO